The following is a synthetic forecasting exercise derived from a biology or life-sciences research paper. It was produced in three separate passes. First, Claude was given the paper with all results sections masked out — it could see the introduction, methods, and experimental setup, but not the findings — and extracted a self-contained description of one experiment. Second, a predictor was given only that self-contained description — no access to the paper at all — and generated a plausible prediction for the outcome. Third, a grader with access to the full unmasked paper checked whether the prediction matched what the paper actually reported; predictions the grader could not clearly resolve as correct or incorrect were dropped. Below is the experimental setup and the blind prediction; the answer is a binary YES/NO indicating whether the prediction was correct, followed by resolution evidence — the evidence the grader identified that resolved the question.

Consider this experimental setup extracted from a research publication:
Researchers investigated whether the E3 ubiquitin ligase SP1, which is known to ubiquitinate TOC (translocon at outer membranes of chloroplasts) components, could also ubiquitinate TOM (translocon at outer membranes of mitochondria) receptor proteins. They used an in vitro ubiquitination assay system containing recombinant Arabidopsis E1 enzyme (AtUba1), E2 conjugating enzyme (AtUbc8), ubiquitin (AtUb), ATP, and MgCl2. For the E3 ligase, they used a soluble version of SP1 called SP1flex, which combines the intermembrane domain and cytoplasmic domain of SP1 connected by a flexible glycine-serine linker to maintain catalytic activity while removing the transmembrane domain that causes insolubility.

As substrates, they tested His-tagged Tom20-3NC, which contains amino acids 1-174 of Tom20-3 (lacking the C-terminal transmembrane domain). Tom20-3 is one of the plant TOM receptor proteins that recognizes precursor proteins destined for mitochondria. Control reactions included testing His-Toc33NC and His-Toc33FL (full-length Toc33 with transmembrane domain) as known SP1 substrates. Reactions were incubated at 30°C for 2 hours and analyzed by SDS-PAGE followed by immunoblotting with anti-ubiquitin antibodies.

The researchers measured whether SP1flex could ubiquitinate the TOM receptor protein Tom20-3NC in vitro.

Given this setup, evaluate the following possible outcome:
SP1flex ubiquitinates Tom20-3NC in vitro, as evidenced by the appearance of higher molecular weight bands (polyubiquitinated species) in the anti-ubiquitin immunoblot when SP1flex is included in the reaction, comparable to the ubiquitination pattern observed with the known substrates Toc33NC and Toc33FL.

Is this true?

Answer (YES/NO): NO